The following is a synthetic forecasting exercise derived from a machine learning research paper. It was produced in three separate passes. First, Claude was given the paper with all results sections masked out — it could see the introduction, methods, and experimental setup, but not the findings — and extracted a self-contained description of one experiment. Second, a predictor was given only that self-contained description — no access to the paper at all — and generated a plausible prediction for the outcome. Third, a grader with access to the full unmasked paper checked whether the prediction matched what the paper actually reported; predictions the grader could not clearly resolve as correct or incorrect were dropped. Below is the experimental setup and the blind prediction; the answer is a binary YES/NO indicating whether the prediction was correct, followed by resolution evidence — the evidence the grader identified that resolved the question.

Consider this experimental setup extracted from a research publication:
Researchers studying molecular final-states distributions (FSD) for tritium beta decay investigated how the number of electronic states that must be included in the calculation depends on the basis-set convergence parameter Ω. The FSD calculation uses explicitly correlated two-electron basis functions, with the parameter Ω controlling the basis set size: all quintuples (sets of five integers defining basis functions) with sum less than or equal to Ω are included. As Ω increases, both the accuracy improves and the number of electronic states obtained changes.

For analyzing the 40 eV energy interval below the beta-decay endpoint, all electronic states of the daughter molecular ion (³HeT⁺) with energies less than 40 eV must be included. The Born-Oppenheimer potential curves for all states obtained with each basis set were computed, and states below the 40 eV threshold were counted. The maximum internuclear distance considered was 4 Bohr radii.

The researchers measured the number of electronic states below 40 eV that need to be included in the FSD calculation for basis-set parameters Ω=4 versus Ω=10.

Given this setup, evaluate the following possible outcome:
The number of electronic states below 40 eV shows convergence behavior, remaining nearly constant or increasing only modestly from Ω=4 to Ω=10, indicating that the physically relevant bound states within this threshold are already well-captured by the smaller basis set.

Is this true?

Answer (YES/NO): NO